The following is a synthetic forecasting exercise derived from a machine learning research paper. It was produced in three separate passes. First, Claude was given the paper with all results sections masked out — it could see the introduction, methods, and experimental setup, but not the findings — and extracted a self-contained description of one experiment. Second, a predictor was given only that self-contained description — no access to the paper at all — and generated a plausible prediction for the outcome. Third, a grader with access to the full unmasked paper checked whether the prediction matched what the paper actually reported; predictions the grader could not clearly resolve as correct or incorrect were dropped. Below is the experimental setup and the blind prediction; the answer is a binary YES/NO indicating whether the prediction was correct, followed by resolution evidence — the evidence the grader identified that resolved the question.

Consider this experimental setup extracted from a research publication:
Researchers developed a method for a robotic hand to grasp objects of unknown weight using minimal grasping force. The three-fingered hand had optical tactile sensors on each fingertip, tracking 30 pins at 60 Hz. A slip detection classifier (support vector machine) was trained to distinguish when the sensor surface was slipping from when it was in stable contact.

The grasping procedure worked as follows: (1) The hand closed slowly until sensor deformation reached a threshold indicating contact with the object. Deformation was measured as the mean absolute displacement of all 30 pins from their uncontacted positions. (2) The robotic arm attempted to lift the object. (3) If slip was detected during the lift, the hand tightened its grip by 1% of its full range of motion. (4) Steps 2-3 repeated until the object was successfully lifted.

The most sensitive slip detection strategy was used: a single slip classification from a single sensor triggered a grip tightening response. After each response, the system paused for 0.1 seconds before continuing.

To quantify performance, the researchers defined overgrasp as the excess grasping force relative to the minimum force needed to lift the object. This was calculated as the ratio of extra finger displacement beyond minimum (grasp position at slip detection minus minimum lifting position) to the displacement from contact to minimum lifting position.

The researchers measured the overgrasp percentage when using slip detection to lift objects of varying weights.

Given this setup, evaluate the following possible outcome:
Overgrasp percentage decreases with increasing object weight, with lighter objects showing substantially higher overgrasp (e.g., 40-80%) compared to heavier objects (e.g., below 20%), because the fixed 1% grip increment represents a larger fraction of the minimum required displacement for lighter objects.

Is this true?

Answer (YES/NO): NO